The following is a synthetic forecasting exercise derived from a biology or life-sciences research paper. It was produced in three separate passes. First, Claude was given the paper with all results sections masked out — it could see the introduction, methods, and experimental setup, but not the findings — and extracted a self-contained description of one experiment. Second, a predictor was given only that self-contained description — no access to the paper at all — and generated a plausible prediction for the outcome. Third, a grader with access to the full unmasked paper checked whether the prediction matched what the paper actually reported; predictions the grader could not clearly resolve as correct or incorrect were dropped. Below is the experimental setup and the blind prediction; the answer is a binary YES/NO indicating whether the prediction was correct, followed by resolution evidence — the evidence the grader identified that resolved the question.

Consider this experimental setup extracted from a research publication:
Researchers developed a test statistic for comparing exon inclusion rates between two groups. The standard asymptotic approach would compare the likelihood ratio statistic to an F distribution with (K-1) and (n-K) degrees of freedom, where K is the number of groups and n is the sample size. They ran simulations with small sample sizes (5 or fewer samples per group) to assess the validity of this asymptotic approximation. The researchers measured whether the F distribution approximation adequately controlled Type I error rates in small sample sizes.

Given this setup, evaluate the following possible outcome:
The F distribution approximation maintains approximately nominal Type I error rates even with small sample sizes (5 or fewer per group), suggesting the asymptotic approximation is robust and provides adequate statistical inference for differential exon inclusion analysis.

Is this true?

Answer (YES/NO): NO